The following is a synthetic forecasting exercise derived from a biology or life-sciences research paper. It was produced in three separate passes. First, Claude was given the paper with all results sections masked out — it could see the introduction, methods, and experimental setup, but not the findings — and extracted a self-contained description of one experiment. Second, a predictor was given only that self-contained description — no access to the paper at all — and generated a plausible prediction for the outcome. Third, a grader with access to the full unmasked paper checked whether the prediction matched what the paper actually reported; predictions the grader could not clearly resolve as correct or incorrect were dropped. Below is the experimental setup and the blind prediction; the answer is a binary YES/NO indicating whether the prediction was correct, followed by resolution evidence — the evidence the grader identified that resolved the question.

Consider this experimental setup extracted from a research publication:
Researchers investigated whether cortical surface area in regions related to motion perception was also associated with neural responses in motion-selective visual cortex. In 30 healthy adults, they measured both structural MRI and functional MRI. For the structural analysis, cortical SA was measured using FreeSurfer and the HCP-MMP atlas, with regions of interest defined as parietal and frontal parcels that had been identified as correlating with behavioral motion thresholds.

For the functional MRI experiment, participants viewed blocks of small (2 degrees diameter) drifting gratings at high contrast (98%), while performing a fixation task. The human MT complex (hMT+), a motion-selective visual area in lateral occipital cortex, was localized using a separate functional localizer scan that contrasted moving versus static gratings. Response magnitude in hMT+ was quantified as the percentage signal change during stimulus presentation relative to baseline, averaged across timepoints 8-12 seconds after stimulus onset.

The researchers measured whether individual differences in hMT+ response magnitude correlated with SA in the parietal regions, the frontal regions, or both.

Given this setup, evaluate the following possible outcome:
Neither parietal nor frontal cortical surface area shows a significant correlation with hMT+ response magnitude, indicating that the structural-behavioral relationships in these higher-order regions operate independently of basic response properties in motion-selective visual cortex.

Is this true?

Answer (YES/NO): NO